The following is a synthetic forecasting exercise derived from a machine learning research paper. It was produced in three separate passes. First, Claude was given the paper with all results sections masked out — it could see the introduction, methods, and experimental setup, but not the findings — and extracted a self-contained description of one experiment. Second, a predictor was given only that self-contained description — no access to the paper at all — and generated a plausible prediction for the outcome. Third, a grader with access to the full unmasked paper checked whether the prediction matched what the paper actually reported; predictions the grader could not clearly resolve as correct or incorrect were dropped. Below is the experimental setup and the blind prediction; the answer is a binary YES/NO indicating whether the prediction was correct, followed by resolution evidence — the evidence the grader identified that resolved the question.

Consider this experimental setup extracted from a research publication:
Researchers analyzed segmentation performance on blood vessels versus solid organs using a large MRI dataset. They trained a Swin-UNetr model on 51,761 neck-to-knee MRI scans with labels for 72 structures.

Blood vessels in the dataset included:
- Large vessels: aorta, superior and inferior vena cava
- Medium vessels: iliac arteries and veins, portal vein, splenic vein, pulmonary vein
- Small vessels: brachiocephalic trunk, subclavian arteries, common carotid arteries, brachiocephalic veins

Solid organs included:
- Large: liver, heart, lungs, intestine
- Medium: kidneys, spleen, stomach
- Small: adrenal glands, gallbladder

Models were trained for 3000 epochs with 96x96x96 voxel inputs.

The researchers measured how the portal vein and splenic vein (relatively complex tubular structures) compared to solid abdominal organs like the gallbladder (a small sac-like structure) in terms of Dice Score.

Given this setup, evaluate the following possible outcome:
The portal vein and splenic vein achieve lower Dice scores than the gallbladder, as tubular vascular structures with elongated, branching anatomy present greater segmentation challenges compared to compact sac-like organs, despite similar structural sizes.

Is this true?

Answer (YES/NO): YES